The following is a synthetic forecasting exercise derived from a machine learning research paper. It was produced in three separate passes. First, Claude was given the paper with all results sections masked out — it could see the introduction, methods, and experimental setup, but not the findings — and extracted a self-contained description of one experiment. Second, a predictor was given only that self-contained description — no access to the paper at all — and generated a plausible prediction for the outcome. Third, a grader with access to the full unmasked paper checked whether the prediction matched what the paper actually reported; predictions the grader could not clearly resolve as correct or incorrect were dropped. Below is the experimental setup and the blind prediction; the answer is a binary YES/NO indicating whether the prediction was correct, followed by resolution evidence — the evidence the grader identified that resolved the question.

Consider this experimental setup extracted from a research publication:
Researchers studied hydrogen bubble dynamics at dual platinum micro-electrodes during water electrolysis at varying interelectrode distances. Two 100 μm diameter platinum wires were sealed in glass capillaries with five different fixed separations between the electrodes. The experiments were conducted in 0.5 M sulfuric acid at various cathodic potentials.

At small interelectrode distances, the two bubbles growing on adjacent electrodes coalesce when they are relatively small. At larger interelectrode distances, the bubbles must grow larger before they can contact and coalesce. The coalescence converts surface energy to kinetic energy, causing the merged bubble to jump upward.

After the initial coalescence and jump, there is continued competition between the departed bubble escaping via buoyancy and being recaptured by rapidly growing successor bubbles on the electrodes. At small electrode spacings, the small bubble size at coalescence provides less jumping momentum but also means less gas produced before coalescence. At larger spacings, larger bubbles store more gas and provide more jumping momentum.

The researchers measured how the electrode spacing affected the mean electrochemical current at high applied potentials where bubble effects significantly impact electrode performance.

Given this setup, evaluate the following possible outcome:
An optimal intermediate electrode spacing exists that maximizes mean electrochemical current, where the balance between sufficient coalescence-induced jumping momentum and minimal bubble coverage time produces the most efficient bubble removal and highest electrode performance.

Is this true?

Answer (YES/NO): NO